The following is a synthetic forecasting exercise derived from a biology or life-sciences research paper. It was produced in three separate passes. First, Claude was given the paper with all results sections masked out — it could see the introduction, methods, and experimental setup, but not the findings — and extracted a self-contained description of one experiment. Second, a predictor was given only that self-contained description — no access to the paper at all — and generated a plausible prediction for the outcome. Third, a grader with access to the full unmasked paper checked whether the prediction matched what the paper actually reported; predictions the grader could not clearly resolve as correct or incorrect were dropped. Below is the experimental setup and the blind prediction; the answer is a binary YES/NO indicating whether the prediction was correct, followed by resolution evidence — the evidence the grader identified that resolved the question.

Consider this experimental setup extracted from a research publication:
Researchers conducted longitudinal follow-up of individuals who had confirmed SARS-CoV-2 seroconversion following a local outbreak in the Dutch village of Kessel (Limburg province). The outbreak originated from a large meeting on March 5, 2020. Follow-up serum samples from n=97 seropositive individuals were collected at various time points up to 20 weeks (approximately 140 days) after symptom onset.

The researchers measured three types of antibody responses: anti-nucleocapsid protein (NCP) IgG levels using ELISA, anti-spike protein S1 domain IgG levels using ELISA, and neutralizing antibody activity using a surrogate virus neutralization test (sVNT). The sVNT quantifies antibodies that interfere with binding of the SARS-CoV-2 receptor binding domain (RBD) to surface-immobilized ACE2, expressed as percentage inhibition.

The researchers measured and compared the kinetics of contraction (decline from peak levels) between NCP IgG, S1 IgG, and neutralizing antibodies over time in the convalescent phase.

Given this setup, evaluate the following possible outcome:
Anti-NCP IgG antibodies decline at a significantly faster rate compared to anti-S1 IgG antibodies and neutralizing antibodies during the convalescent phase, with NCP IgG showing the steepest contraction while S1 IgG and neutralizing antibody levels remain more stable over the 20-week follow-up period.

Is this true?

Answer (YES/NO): NO